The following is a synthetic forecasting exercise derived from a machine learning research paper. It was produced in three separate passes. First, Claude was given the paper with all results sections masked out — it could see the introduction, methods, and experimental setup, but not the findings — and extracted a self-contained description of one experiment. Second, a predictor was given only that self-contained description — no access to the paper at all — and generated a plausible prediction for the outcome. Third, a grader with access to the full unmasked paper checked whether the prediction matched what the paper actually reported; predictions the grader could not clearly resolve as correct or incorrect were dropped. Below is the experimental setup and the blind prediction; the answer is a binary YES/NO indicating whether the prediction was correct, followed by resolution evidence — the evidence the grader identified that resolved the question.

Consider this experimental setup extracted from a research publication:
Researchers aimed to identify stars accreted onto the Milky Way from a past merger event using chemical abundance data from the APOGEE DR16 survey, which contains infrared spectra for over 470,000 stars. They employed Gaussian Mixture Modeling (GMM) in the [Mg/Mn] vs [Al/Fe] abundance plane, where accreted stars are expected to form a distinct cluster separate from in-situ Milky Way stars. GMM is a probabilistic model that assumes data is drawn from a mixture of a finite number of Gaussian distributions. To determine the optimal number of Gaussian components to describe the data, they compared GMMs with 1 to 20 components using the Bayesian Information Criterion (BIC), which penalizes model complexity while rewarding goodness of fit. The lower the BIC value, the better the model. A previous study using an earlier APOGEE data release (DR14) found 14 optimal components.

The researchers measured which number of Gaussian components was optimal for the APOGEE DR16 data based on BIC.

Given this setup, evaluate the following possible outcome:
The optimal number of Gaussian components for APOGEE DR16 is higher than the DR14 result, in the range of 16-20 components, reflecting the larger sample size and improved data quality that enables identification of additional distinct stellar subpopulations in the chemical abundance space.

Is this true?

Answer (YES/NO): YES